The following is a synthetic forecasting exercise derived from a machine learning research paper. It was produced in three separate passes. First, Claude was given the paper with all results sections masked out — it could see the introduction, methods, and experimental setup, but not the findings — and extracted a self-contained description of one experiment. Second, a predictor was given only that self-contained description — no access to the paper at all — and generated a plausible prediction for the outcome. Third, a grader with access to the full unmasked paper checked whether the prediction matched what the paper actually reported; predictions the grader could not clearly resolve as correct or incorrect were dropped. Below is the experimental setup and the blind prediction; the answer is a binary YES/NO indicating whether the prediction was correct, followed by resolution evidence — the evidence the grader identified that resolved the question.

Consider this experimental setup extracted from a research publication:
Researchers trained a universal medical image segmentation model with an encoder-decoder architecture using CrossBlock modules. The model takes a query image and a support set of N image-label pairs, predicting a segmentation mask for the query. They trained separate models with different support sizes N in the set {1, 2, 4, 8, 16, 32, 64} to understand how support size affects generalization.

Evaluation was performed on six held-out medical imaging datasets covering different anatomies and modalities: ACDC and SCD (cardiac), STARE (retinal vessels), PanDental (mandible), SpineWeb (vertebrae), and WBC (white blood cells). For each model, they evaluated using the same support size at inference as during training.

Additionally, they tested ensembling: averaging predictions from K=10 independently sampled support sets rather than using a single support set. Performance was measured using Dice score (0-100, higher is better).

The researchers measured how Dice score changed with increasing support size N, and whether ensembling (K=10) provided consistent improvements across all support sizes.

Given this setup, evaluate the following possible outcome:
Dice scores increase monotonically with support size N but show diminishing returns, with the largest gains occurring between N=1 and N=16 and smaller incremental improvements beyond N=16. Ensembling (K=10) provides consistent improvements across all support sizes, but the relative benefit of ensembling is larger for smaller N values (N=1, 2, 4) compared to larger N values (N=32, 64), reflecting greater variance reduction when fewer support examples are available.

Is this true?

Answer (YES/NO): YES